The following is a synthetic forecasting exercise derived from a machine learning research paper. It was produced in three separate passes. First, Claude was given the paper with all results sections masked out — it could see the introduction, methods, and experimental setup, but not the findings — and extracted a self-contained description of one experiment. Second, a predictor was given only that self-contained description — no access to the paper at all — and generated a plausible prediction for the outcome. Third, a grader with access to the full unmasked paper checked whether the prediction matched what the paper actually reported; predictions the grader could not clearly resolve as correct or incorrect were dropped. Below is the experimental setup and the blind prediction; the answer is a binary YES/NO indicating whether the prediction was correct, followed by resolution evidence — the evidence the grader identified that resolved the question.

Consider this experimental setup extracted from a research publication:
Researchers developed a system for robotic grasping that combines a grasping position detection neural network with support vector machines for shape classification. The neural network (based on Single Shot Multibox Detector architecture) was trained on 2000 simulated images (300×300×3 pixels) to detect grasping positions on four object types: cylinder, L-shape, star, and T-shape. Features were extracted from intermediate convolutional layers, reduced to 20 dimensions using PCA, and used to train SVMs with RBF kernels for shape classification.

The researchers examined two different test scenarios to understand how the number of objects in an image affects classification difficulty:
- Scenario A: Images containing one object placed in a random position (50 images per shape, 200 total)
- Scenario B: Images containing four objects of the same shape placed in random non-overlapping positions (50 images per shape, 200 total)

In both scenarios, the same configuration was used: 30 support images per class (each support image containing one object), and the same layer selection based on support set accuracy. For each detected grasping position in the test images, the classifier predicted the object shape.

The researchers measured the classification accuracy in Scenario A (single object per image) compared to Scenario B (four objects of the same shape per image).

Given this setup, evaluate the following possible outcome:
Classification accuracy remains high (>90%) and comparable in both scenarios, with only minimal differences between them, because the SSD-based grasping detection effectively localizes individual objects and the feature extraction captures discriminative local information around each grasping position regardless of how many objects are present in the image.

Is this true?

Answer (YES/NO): YES